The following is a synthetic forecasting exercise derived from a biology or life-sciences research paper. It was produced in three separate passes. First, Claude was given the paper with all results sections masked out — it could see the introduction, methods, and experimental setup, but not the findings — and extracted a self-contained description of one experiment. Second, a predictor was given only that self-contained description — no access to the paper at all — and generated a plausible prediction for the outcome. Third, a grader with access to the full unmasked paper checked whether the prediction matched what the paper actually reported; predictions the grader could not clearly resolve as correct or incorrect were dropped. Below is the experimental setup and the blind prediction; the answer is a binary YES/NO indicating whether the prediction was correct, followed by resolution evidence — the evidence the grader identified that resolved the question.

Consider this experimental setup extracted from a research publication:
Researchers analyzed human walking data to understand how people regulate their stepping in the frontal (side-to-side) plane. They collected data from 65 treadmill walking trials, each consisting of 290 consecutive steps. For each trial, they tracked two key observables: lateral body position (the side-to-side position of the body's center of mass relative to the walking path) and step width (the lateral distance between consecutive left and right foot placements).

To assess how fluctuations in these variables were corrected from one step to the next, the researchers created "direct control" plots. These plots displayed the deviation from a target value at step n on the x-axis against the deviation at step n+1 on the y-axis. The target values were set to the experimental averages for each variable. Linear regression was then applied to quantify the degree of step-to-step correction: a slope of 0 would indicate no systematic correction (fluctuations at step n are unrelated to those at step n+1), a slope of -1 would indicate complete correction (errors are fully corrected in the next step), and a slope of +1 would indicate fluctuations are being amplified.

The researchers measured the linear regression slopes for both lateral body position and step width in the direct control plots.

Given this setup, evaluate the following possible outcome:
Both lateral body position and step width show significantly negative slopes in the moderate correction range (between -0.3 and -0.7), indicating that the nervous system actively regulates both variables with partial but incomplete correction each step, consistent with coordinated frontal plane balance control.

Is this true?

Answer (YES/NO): NO